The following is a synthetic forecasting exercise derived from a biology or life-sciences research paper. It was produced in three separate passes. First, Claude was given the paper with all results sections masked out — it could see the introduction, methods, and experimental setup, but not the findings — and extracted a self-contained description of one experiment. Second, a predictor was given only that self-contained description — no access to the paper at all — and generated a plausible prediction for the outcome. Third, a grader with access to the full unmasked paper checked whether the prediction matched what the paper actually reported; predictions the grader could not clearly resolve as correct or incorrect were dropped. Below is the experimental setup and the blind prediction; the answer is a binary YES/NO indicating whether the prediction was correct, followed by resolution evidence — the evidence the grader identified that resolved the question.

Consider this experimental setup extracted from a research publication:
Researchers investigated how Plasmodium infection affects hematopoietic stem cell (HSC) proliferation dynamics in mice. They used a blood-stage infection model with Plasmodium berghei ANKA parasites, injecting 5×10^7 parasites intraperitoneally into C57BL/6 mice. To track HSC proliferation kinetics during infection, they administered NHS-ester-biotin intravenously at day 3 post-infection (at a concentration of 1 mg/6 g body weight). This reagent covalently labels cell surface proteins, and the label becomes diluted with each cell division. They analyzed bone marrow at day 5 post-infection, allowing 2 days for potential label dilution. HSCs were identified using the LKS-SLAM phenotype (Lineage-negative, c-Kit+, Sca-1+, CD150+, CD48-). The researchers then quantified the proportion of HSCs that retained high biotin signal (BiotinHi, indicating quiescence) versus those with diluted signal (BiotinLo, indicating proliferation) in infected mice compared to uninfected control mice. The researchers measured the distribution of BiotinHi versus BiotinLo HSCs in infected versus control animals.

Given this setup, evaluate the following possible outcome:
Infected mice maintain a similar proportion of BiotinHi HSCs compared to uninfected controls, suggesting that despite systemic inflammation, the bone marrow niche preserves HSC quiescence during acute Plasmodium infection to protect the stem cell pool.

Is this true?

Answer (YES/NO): NO